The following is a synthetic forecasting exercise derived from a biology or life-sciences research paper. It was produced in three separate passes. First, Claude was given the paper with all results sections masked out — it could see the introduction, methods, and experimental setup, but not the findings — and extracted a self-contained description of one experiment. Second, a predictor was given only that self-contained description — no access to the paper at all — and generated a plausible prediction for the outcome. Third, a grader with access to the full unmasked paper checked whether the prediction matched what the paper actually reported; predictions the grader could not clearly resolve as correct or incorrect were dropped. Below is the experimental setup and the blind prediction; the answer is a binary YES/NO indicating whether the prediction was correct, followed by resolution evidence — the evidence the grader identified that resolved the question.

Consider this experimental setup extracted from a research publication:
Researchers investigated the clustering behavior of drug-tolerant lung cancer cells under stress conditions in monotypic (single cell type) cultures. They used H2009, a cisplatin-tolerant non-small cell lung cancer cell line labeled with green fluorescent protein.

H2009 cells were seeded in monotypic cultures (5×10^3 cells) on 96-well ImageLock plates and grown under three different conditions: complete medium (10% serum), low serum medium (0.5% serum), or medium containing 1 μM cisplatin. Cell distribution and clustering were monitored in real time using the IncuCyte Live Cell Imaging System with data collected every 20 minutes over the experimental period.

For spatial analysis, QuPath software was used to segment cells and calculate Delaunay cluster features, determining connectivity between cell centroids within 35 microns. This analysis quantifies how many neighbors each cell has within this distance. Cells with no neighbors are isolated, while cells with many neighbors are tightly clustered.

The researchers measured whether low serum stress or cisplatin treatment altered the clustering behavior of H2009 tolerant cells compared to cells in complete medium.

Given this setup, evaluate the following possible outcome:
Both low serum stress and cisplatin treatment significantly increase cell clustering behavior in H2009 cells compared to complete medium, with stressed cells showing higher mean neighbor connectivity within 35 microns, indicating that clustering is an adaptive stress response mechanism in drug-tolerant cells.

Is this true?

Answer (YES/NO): YES